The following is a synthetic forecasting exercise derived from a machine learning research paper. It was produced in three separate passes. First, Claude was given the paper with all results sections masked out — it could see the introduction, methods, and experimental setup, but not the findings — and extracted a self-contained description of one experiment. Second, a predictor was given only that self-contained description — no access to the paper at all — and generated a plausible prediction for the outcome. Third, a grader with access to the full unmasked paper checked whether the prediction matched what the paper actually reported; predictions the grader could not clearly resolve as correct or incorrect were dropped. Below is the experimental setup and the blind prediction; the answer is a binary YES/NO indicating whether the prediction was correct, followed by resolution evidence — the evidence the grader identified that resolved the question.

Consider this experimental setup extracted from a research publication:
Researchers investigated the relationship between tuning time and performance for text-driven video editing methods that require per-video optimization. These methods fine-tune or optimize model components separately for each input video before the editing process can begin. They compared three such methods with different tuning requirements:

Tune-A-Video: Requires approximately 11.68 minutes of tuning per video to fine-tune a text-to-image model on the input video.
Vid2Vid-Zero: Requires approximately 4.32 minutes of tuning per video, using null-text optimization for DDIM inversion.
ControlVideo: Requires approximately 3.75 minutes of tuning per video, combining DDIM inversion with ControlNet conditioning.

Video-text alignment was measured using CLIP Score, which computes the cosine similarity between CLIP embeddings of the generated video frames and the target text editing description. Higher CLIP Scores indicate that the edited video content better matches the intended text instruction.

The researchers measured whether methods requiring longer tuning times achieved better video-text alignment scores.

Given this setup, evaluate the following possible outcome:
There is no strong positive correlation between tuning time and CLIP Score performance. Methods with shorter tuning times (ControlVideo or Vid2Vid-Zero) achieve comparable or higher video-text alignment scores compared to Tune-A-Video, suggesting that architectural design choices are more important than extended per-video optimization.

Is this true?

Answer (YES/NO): YES